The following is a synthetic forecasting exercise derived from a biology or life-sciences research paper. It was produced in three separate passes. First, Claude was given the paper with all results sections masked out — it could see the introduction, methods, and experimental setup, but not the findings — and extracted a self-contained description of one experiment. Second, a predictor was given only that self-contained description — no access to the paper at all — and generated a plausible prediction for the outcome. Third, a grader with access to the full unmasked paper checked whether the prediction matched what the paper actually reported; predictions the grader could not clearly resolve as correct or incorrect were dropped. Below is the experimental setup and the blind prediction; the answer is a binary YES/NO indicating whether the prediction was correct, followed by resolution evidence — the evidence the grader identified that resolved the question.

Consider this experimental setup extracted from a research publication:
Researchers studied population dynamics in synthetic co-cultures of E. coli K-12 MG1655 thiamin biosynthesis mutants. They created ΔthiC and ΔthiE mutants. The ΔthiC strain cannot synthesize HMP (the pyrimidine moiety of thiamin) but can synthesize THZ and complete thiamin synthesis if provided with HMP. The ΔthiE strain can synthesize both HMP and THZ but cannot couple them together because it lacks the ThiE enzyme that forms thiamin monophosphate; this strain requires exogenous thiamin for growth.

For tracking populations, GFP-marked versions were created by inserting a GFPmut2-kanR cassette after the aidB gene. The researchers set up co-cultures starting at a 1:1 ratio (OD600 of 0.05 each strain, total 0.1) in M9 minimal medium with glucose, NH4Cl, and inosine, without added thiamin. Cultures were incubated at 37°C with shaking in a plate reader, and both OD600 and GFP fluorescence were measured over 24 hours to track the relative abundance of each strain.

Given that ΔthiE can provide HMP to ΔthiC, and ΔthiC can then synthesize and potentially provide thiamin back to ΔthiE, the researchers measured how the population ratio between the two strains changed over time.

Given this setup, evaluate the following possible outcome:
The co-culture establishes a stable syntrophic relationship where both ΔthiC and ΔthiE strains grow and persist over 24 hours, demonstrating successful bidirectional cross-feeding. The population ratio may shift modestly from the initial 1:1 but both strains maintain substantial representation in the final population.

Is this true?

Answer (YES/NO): NO